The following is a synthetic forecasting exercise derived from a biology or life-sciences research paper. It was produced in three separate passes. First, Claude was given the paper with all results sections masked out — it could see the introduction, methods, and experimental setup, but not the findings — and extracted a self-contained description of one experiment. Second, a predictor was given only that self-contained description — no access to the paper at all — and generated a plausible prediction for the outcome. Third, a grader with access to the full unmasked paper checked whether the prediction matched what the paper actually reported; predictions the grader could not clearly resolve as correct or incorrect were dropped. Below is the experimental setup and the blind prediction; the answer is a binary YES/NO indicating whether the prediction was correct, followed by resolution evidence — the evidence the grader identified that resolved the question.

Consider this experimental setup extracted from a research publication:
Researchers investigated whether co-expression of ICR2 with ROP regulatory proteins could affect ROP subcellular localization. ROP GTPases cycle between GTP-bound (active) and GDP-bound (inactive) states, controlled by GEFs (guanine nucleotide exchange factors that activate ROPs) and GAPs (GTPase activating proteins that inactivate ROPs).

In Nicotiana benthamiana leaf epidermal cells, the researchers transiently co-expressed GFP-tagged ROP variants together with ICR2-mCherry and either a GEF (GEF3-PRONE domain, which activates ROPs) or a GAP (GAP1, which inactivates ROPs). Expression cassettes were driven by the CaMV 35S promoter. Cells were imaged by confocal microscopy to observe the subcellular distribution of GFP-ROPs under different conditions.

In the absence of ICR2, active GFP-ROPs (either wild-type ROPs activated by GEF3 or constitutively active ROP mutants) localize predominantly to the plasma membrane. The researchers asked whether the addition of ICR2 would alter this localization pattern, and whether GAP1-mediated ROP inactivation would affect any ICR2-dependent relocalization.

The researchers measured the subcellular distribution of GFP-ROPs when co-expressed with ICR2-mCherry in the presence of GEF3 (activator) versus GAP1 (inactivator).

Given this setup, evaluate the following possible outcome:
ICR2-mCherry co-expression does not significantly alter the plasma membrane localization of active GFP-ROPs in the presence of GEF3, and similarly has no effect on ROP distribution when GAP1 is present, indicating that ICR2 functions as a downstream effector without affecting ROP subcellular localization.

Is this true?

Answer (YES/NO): NO